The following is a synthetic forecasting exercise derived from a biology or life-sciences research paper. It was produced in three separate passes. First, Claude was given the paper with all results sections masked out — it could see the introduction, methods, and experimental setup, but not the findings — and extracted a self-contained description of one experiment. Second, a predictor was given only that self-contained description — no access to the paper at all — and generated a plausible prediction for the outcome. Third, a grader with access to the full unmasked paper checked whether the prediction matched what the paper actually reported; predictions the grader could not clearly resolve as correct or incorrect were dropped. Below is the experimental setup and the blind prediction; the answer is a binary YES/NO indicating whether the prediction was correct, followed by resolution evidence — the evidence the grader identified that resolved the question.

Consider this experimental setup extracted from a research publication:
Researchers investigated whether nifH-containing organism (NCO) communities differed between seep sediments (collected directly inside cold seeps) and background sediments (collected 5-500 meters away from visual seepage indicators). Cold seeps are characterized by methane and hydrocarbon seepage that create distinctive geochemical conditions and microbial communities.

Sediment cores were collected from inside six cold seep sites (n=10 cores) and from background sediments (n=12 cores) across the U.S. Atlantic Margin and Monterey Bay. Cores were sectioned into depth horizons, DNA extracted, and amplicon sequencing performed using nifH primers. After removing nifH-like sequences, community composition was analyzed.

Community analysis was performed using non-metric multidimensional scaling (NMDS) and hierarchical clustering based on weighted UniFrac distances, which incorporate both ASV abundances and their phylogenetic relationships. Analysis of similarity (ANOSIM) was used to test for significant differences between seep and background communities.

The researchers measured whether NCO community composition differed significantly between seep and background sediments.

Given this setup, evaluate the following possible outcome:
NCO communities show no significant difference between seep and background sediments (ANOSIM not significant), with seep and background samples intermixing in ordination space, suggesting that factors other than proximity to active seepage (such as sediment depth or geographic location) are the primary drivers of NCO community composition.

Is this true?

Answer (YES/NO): NO